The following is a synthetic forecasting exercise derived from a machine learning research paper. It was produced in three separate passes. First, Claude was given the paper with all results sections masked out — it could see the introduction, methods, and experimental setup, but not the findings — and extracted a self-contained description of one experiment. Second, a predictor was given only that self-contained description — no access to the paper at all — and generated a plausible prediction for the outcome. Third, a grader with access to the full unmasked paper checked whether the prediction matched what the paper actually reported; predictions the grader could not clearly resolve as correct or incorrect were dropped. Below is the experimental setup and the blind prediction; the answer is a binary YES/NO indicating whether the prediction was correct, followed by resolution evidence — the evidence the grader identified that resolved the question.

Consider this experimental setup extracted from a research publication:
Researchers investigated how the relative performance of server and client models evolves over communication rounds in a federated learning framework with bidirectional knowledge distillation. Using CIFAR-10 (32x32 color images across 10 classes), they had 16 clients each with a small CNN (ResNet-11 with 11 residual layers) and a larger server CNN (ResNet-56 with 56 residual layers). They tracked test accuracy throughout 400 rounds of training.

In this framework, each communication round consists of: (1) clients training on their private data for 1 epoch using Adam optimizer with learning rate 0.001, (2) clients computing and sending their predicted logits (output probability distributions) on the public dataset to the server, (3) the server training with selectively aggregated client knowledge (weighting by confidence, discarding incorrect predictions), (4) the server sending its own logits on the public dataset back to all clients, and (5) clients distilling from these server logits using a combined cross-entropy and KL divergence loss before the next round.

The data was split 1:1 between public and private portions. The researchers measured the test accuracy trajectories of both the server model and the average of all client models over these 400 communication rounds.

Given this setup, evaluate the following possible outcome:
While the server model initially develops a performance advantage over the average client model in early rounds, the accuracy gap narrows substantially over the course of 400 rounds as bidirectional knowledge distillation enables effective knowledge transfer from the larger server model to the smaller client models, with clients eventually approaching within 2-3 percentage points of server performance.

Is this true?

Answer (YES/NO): NO